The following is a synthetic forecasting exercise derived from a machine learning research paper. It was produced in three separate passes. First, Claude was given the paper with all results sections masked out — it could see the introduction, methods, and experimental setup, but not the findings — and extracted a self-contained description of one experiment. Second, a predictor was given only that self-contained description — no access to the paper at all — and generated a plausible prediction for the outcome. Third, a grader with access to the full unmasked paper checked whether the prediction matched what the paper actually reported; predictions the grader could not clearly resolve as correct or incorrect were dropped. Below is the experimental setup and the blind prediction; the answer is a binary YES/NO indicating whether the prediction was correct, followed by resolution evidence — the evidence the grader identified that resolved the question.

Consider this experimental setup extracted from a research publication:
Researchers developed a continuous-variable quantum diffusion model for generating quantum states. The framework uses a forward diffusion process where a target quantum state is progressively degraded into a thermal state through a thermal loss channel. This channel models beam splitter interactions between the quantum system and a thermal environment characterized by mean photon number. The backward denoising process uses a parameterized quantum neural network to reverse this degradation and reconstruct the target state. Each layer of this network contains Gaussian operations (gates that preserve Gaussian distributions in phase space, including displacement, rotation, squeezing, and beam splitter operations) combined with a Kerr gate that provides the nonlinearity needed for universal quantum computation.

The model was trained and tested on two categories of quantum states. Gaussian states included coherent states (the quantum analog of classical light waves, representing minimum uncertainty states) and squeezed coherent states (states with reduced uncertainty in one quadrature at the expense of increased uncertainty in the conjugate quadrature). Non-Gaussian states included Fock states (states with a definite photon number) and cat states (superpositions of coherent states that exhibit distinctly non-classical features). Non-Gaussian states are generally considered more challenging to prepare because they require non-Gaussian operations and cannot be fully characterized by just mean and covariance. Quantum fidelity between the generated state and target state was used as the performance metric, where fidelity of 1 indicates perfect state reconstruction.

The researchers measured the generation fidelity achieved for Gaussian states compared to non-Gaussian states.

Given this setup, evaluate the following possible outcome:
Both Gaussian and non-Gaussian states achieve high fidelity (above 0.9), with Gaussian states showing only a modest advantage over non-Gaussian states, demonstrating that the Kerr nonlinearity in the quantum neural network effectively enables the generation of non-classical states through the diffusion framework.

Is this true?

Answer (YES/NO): YES